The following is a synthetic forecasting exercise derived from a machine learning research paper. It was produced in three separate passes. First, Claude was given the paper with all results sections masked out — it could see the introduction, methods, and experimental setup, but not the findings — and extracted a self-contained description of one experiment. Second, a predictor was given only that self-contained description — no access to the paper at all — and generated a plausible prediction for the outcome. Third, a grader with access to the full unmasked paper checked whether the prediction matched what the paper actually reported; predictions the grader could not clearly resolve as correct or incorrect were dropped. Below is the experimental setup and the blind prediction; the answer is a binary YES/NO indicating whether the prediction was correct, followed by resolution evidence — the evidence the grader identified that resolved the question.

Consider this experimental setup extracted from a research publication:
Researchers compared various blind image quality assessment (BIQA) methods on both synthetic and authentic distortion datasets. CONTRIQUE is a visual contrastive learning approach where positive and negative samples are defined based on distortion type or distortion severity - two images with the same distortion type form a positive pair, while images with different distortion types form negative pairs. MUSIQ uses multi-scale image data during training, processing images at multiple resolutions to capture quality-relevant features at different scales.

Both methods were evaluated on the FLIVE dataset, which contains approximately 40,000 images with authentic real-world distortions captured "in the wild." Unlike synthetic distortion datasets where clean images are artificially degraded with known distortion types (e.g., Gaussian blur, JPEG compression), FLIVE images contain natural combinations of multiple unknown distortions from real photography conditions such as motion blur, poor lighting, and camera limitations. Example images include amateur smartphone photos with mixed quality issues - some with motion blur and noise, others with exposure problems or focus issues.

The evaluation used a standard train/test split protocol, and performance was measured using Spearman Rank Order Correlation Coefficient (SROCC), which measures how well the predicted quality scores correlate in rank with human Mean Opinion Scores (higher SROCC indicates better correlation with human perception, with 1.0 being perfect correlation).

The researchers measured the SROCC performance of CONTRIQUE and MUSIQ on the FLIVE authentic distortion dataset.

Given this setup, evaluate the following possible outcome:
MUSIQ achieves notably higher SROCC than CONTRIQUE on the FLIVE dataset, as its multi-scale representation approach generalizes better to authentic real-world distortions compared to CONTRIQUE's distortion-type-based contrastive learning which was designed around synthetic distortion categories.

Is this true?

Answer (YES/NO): YES